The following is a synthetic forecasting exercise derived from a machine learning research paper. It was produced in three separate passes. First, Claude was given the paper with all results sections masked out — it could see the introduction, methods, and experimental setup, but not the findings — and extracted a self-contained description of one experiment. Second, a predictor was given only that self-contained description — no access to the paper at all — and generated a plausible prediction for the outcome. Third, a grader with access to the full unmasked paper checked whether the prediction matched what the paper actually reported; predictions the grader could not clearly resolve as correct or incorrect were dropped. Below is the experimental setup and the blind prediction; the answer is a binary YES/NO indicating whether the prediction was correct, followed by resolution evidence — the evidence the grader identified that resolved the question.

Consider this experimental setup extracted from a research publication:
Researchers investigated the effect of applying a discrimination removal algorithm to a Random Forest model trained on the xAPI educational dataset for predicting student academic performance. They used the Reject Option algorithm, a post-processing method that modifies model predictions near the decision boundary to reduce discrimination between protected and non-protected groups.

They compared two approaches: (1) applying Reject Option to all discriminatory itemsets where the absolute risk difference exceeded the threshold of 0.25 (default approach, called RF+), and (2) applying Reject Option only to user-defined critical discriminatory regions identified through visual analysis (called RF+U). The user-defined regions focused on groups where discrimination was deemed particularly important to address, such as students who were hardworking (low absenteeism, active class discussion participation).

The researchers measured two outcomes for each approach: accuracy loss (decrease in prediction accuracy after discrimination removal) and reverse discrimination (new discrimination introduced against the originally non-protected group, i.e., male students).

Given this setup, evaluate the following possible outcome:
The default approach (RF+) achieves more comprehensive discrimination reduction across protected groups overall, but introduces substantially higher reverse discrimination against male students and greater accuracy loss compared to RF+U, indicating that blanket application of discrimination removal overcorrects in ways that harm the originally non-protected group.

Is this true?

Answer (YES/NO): NO